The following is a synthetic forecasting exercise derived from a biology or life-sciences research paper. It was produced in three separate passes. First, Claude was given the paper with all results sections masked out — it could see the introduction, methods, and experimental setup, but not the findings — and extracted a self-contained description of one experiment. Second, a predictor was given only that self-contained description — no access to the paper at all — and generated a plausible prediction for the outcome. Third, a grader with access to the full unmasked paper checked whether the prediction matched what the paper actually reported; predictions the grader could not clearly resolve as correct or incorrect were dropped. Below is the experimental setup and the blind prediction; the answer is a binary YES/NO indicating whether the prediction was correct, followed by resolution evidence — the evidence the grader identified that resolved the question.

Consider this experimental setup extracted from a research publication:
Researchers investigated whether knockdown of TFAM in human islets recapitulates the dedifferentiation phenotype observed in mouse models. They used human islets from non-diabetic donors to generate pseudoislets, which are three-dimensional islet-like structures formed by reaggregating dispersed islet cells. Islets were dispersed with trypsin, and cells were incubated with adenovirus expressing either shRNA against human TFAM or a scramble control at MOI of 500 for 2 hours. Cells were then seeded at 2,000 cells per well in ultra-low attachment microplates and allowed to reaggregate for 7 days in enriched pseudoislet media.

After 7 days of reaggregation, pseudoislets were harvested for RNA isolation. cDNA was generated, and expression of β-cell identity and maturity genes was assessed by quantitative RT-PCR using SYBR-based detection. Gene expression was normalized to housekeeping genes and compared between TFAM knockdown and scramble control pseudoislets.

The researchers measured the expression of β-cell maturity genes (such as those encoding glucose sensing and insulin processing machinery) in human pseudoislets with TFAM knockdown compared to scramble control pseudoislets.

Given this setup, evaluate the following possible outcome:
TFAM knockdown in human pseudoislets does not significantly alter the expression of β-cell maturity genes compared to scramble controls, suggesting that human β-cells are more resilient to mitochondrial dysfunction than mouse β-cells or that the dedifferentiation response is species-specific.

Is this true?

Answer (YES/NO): NO